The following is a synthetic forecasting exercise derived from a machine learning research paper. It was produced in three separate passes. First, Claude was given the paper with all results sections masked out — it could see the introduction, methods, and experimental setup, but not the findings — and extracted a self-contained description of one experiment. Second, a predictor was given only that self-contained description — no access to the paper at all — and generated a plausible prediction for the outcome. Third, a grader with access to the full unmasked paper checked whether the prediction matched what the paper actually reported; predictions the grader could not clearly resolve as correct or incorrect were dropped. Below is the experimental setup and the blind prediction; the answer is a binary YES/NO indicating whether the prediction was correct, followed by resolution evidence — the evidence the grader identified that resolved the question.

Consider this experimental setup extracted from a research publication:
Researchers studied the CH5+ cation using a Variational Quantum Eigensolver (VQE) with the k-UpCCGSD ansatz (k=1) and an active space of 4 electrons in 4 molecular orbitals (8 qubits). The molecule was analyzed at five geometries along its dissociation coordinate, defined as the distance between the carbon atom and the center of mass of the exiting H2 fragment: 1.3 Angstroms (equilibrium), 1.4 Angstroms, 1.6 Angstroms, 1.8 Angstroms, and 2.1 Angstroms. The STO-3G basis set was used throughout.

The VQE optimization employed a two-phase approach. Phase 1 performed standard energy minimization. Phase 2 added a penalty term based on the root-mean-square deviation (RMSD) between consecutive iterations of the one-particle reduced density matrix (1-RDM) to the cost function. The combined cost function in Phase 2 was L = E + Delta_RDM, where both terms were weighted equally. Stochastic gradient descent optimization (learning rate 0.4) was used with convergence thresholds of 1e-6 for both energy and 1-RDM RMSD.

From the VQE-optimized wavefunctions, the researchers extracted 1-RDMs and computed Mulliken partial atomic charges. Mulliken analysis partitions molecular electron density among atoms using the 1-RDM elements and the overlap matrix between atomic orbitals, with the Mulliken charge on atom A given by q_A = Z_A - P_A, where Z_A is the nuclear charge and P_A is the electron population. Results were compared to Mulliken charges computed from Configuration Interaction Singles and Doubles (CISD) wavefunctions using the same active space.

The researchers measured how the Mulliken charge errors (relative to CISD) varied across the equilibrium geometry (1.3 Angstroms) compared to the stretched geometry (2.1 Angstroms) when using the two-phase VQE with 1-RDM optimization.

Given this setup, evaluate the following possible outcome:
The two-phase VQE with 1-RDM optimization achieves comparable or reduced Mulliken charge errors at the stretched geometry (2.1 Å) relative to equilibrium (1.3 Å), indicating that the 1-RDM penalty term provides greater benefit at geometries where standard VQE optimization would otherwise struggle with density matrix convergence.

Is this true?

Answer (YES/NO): NO